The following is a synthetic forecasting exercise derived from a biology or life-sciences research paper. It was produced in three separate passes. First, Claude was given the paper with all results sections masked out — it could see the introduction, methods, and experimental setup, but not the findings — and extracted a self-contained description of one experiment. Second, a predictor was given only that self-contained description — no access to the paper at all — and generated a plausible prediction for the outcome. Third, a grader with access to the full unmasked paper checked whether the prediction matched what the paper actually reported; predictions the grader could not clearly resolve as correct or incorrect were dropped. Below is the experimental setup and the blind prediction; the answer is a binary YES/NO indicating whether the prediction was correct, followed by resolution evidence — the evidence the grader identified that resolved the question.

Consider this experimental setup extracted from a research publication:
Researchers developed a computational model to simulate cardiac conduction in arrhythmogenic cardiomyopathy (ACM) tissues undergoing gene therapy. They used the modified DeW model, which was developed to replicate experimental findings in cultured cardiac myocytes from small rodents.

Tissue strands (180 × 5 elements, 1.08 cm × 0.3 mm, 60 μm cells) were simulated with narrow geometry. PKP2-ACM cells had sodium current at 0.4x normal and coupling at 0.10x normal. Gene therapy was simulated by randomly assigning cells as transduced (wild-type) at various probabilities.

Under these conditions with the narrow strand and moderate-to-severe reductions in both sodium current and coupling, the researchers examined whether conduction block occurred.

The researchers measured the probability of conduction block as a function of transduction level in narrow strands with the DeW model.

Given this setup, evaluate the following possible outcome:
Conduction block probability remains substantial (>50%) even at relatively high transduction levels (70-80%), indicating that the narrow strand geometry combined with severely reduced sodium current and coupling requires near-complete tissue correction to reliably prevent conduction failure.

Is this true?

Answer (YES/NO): NO